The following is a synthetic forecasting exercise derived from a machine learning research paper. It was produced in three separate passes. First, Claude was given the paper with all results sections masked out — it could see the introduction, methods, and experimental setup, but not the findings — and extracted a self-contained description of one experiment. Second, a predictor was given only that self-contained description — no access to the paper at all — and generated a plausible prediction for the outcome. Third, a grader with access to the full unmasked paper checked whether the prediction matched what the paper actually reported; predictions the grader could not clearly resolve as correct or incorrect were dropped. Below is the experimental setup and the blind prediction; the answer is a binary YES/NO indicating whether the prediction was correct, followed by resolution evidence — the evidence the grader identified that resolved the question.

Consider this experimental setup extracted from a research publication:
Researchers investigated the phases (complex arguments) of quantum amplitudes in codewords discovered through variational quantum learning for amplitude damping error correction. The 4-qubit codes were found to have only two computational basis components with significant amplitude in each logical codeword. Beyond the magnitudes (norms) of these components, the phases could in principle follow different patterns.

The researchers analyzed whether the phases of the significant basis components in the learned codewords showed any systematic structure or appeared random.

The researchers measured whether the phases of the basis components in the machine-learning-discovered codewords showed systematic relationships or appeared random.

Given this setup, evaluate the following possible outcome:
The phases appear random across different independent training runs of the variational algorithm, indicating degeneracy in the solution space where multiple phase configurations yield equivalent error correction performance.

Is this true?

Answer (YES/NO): NO